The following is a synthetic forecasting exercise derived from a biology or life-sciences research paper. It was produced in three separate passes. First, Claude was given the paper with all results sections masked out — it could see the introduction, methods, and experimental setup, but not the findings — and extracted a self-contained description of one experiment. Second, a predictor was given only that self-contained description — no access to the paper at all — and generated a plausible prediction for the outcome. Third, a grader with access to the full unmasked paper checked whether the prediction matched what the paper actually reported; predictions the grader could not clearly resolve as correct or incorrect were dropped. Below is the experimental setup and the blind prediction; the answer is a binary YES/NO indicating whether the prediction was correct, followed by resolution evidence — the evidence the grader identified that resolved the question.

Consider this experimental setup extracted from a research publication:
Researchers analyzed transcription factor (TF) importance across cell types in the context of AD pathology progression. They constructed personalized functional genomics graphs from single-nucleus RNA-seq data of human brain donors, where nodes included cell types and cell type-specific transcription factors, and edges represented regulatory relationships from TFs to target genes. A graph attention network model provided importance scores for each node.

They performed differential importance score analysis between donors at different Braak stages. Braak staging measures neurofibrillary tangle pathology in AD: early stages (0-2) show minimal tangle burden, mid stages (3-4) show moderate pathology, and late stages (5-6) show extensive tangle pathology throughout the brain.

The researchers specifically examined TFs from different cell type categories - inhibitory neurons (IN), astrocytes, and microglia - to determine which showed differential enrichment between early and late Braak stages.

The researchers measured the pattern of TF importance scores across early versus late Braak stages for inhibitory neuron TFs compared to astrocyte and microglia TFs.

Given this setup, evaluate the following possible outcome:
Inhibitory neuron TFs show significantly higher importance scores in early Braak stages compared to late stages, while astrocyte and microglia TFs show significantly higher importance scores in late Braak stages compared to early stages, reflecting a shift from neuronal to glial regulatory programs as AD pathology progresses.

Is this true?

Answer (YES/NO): YES